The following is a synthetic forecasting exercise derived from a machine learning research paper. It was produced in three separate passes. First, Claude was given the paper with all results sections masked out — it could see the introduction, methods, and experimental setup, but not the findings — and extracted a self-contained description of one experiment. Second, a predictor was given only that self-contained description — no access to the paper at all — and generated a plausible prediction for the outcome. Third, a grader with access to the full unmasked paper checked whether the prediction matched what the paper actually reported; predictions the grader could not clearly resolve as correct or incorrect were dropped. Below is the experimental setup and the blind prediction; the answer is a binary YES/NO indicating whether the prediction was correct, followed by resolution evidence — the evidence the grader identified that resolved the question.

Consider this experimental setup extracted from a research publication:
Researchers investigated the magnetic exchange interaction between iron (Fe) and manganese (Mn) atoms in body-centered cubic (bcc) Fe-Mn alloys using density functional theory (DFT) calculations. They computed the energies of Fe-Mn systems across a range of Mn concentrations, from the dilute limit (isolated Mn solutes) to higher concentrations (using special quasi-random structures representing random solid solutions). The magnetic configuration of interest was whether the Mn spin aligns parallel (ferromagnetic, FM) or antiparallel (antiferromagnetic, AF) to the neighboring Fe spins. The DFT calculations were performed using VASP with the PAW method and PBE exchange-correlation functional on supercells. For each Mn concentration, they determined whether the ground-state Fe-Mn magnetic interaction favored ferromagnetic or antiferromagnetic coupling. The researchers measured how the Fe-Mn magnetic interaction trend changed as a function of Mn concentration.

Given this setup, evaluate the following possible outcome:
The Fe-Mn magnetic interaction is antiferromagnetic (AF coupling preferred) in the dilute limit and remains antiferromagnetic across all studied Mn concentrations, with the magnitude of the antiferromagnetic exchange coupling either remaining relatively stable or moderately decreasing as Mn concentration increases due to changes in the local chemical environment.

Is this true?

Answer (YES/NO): NO